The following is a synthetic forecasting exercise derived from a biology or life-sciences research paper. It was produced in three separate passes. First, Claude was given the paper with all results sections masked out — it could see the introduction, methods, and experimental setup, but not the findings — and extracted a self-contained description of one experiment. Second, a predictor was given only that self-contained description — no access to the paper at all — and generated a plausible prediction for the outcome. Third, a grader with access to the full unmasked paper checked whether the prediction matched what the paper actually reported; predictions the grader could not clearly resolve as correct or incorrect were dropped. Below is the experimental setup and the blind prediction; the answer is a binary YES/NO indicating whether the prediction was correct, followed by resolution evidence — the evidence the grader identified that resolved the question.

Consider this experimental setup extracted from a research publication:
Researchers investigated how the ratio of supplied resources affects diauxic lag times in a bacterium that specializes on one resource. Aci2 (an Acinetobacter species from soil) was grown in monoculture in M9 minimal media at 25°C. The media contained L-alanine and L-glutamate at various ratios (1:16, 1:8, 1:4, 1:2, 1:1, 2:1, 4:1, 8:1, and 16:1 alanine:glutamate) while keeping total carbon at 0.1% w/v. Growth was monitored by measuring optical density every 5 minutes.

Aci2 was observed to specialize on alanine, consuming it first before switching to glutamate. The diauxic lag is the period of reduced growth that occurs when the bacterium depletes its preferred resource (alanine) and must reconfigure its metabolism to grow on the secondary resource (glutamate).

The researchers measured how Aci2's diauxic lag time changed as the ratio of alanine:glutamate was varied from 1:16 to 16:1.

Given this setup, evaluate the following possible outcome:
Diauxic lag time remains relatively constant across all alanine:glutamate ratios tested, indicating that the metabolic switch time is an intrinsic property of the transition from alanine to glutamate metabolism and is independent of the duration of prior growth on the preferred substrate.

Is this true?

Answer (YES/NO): NO